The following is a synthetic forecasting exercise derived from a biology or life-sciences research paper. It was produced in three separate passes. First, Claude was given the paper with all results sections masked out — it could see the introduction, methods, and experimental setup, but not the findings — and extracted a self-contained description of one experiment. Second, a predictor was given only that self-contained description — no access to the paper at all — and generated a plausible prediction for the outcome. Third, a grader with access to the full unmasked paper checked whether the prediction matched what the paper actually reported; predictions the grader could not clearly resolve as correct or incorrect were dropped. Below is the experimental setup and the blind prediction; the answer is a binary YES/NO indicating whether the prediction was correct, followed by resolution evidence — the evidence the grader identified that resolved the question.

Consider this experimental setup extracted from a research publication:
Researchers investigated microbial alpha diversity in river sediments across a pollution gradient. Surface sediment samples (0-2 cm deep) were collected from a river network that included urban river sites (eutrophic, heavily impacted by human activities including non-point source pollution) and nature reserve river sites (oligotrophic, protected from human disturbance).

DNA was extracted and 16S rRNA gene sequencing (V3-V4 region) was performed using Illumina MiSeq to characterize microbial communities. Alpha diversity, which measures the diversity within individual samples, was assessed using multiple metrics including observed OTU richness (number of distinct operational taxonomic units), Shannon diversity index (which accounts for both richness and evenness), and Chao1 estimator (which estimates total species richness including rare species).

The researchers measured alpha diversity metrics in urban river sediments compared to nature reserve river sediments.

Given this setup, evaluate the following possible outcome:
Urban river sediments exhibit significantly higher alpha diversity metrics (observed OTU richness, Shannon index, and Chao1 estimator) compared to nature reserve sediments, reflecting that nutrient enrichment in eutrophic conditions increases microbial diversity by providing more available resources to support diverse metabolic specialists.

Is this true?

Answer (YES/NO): YES